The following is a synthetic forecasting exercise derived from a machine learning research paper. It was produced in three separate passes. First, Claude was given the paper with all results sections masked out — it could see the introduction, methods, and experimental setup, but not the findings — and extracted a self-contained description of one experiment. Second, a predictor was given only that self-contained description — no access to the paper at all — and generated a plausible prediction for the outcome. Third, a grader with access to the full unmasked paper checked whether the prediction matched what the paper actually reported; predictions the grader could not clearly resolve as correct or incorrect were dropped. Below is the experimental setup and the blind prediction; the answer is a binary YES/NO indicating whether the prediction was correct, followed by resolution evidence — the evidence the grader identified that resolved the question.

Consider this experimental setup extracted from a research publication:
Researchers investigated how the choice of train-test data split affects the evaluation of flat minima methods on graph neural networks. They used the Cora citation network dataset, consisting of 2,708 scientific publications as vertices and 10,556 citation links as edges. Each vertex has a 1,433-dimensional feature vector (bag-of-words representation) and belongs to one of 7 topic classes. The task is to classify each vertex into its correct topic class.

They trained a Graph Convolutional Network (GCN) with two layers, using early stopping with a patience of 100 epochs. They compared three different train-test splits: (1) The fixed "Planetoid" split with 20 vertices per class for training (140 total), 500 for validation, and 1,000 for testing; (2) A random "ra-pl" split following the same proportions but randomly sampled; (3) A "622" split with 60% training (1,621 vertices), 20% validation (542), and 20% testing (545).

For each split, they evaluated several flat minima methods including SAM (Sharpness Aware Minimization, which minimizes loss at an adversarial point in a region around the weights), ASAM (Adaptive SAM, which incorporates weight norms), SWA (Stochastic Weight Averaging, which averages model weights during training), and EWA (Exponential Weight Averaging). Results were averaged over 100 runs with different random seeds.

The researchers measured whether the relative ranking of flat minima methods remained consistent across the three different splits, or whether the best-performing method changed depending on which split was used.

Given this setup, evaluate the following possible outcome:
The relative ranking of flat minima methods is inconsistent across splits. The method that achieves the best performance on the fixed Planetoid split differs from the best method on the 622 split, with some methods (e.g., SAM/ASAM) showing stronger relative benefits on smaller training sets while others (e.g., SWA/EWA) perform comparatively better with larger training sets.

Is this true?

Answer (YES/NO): YES